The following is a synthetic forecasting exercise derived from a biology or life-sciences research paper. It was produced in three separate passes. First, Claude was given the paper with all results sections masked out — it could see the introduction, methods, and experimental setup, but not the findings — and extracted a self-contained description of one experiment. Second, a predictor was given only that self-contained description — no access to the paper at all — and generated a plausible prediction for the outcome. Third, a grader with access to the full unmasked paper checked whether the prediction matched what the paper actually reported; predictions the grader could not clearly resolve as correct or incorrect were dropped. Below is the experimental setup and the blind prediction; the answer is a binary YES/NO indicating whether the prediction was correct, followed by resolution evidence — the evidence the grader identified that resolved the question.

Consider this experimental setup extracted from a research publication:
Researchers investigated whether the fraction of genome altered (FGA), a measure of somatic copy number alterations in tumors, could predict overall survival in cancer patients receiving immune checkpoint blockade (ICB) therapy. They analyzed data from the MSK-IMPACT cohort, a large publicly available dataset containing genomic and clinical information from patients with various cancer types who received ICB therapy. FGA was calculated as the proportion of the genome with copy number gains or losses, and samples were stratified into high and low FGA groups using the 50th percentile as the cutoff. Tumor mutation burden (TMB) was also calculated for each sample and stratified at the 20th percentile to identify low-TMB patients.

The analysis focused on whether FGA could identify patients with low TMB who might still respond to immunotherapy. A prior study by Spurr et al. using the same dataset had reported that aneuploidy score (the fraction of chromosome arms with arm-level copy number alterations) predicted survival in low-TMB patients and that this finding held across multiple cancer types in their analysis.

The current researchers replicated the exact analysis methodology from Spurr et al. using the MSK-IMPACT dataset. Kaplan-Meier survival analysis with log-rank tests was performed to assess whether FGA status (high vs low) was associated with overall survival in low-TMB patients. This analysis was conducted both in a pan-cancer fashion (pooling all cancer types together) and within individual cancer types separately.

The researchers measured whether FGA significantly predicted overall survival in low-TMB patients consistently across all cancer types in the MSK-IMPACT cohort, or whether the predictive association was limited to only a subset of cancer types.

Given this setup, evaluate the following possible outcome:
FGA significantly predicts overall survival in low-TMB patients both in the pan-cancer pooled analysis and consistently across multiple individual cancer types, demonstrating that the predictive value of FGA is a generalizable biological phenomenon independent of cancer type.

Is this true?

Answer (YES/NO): NO